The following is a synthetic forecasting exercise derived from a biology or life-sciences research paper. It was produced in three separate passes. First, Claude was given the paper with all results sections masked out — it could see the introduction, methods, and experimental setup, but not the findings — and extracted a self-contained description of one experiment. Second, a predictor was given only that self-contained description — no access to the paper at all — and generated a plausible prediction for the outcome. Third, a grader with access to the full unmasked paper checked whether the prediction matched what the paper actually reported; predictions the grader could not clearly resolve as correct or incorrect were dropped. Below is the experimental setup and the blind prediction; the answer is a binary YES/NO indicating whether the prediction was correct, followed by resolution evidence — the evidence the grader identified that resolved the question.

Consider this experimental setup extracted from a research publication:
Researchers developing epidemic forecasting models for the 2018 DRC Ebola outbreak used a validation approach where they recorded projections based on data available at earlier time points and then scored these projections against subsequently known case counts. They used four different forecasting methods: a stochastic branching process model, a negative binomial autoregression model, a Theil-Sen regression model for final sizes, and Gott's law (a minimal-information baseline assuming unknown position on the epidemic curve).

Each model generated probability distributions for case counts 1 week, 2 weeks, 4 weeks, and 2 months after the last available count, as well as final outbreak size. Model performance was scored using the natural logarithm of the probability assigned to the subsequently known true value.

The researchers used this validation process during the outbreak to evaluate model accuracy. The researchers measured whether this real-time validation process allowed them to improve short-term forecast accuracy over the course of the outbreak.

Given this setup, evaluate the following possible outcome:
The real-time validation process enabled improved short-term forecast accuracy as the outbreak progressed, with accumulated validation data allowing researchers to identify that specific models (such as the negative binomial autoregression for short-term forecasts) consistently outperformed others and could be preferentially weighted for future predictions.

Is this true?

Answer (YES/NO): NO